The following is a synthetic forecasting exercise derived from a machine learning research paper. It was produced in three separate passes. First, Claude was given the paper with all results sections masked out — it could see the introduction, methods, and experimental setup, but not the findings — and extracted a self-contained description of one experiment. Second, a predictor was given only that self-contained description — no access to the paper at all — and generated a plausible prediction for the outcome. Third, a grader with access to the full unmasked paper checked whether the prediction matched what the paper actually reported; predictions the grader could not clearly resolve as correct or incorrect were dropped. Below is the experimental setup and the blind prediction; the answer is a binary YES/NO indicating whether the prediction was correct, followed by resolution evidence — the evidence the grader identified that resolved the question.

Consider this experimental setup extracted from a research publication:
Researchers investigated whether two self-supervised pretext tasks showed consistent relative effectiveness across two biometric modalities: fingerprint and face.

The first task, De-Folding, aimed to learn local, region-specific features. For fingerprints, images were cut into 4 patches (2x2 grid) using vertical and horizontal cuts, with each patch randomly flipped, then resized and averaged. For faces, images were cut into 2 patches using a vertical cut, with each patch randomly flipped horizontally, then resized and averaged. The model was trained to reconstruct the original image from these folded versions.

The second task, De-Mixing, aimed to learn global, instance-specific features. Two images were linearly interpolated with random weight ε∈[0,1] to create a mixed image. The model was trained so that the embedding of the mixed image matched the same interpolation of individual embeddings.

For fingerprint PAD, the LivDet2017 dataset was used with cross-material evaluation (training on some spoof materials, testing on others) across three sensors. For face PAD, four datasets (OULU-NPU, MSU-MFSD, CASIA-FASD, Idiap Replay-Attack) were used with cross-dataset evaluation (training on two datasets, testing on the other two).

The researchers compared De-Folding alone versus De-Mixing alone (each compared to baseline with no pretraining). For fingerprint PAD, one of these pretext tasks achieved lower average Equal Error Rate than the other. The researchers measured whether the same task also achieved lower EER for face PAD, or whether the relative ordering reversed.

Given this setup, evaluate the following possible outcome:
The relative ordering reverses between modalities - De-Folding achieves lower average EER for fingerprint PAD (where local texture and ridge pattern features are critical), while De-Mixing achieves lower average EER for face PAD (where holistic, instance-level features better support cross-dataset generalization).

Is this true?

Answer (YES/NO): NO